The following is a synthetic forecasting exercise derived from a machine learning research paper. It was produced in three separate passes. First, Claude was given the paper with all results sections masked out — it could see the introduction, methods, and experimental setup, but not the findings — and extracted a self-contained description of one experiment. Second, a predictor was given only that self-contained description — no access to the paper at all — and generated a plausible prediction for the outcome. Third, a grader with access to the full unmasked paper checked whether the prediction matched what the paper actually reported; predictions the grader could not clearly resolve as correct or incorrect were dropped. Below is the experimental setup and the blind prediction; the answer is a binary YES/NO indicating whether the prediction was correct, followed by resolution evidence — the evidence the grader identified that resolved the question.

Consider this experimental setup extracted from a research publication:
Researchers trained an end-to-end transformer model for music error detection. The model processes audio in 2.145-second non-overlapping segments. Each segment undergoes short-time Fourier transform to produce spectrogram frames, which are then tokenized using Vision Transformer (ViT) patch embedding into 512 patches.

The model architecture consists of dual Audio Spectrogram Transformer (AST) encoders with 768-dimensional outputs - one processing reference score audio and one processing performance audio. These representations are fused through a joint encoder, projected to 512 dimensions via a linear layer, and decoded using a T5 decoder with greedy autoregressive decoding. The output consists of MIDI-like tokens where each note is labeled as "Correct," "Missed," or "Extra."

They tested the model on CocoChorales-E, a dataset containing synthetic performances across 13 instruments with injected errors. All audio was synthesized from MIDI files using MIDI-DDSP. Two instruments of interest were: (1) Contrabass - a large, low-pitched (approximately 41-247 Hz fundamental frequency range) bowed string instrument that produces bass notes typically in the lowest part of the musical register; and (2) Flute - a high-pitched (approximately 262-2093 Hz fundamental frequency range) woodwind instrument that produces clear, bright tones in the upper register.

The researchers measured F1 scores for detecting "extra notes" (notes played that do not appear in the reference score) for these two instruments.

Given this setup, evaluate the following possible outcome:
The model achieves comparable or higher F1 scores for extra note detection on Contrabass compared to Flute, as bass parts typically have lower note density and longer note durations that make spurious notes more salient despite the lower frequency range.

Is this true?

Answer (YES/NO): NO